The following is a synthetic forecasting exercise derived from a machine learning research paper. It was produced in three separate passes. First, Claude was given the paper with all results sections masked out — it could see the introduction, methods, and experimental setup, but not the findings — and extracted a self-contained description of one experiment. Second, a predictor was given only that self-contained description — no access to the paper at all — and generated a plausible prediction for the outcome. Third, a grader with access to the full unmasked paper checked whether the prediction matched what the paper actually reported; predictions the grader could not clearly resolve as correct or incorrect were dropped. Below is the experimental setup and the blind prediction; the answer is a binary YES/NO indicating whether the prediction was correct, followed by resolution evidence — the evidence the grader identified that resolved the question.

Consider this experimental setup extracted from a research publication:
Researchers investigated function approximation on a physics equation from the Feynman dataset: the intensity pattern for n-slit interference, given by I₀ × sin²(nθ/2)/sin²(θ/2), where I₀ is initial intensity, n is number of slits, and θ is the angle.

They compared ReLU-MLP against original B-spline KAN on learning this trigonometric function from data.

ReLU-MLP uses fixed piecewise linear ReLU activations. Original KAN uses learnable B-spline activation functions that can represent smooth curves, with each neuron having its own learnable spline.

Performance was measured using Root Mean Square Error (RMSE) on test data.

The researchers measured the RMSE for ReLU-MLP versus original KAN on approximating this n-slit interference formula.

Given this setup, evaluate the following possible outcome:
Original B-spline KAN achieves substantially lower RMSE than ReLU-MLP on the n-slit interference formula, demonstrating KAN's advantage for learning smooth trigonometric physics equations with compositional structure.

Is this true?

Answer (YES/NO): YES